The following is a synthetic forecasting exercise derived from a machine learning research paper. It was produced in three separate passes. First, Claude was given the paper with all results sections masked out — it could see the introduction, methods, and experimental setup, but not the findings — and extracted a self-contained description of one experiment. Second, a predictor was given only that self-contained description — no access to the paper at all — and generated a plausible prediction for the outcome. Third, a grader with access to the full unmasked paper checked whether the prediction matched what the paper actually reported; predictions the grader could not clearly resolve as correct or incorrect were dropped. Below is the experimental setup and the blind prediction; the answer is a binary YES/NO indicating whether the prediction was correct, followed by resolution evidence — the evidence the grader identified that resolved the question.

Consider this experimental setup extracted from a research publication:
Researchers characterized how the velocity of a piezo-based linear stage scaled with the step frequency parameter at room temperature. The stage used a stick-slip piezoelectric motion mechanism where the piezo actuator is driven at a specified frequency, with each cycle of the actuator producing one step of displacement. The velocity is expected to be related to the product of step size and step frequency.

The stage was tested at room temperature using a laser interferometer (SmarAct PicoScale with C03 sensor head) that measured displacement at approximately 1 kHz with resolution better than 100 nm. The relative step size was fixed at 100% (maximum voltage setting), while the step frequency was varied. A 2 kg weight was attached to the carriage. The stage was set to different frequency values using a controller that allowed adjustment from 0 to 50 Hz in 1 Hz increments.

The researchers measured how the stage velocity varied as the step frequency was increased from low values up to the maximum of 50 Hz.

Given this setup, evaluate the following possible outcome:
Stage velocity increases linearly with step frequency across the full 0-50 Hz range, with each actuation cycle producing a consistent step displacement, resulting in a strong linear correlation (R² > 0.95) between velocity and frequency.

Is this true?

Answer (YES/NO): NO